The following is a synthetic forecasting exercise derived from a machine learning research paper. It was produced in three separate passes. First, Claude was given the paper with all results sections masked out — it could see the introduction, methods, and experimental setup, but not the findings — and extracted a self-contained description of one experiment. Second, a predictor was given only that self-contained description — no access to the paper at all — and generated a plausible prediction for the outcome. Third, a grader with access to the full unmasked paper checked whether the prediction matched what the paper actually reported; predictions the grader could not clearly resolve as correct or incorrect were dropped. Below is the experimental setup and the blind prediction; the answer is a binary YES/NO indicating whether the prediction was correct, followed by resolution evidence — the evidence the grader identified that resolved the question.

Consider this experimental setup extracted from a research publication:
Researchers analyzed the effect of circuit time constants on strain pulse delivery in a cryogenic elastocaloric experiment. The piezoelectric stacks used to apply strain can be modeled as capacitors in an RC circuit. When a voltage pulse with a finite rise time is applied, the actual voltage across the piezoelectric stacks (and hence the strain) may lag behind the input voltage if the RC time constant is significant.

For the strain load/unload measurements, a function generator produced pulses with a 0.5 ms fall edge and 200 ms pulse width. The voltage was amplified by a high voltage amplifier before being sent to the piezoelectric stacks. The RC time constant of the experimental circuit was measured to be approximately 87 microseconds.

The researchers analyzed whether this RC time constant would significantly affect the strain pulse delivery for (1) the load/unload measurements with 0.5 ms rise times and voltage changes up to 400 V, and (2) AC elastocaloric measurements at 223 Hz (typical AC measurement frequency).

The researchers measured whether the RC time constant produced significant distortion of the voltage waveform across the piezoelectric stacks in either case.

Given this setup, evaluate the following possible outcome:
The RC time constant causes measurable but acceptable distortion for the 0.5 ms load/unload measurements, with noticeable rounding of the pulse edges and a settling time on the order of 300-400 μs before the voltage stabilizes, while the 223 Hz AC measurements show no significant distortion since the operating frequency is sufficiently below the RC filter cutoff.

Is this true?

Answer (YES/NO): NO